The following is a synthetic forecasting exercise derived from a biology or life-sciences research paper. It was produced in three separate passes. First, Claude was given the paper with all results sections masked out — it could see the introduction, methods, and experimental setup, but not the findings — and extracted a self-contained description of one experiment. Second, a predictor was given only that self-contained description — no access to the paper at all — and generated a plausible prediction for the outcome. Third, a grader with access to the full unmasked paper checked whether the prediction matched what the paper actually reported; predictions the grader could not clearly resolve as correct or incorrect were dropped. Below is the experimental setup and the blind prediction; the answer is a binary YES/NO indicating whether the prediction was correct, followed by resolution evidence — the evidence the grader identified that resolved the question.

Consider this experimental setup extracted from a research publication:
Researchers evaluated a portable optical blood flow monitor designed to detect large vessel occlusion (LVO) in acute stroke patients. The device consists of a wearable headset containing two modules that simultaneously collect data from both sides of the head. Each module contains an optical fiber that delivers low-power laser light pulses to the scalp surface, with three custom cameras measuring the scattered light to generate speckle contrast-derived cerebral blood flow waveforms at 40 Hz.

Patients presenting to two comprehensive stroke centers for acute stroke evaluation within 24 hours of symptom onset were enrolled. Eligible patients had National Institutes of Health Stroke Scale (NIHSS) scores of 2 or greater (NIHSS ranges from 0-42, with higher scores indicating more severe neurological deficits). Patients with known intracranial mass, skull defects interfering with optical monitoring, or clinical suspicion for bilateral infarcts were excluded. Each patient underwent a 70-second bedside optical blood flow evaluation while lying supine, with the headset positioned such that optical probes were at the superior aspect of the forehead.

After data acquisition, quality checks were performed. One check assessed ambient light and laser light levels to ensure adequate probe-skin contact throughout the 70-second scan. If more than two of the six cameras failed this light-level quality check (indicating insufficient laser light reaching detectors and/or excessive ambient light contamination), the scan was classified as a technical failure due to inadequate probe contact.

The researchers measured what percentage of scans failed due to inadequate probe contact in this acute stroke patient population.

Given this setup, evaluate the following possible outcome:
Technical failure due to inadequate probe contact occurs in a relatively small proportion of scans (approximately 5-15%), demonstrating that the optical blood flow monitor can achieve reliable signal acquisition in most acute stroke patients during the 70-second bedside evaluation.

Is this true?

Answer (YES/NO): YES